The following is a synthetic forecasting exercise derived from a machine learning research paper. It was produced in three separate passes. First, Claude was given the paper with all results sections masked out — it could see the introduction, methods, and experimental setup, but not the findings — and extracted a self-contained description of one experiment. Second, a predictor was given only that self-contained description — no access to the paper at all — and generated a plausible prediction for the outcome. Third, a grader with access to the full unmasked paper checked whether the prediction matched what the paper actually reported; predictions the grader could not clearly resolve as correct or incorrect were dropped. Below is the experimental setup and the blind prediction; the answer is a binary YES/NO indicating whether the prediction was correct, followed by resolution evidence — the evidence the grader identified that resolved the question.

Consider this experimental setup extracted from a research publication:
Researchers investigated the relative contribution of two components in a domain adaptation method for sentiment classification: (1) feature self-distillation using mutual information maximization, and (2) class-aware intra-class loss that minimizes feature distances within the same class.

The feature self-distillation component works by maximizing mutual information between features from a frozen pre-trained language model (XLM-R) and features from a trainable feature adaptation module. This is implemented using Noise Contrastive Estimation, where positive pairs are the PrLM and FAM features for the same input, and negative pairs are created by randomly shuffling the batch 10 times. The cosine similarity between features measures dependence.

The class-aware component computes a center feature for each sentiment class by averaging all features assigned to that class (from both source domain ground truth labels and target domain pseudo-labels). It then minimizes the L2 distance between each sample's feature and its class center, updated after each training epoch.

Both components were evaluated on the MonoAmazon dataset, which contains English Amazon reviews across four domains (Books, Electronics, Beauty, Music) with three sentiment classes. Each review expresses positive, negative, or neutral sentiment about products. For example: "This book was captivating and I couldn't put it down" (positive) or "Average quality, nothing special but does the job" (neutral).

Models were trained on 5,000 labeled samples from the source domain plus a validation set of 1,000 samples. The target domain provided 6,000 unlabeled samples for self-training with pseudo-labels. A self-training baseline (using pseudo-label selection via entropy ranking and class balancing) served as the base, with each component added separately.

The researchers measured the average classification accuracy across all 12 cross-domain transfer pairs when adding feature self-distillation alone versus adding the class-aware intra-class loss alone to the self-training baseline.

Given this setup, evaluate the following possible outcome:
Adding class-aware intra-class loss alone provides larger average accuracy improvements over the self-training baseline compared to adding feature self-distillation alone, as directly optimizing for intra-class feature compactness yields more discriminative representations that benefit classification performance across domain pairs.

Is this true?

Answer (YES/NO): YES